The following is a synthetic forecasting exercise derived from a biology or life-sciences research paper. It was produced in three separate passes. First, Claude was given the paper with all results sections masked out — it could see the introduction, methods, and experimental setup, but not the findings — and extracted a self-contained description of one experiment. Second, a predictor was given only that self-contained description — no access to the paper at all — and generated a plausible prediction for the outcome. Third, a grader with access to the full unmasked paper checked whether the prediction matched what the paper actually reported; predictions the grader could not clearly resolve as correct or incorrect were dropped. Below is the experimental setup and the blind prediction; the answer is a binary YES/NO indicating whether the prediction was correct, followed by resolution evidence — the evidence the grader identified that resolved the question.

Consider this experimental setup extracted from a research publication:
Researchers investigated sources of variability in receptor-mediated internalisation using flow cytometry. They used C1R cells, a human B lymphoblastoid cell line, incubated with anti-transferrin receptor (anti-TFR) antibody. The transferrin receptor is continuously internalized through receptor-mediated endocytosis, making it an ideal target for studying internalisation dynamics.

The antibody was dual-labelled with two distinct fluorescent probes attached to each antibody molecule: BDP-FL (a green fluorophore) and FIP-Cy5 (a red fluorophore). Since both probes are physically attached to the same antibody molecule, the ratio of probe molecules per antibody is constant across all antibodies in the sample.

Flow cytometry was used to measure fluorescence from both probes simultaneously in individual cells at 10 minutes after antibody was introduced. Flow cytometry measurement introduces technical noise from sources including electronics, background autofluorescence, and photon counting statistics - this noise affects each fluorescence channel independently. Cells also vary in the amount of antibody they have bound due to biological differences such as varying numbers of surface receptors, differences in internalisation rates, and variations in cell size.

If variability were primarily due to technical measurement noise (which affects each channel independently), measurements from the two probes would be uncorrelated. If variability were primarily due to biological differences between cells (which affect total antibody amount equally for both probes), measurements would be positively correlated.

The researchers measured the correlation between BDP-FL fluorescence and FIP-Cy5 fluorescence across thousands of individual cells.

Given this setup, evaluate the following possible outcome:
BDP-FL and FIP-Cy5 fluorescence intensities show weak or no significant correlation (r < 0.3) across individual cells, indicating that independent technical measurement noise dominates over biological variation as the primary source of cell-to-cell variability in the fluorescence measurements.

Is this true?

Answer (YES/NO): NO